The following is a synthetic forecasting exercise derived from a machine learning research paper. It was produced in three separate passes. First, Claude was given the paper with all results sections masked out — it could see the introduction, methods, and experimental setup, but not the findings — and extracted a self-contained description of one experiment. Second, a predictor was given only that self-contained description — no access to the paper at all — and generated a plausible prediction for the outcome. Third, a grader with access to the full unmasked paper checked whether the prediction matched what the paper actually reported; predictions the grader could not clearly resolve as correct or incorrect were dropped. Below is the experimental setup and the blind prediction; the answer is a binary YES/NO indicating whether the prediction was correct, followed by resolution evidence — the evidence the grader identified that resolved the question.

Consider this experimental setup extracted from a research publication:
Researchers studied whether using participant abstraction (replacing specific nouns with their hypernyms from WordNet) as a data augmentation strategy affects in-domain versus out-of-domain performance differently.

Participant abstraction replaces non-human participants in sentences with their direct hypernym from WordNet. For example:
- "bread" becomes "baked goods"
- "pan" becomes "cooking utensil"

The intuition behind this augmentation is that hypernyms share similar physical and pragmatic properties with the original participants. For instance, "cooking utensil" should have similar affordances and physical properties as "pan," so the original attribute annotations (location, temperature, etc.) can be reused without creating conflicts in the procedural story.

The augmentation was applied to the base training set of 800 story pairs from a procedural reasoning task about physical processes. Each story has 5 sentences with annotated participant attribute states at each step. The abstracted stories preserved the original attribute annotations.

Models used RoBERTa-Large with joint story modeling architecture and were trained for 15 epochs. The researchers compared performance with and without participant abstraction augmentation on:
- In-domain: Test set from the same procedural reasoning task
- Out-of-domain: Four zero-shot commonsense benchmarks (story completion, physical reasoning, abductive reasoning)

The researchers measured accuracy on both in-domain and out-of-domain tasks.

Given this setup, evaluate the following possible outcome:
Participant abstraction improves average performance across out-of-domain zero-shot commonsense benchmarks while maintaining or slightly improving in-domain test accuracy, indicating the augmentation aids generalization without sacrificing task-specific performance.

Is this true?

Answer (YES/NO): NO